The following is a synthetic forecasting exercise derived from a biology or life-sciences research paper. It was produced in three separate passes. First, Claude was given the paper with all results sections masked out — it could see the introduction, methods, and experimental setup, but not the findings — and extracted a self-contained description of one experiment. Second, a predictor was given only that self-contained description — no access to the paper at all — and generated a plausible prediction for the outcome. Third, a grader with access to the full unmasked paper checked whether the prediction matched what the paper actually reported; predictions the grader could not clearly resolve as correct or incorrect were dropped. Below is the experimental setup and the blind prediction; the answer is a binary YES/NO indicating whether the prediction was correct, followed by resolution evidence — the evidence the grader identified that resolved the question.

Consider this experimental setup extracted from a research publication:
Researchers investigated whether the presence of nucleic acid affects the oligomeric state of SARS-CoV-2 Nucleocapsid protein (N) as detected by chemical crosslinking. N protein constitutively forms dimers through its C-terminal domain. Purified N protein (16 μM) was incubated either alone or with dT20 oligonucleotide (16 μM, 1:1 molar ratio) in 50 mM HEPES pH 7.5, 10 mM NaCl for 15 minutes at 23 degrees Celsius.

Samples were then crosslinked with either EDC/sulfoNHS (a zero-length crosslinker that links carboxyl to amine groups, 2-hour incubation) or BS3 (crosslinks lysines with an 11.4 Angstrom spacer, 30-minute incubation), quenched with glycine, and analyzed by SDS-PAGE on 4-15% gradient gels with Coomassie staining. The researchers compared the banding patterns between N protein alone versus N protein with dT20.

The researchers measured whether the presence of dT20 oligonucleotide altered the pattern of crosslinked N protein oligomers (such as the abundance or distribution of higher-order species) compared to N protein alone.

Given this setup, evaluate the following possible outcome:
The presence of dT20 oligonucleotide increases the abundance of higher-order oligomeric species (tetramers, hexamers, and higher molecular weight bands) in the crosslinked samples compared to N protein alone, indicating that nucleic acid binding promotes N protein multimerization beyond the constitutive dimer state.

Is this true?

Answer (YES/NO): YES